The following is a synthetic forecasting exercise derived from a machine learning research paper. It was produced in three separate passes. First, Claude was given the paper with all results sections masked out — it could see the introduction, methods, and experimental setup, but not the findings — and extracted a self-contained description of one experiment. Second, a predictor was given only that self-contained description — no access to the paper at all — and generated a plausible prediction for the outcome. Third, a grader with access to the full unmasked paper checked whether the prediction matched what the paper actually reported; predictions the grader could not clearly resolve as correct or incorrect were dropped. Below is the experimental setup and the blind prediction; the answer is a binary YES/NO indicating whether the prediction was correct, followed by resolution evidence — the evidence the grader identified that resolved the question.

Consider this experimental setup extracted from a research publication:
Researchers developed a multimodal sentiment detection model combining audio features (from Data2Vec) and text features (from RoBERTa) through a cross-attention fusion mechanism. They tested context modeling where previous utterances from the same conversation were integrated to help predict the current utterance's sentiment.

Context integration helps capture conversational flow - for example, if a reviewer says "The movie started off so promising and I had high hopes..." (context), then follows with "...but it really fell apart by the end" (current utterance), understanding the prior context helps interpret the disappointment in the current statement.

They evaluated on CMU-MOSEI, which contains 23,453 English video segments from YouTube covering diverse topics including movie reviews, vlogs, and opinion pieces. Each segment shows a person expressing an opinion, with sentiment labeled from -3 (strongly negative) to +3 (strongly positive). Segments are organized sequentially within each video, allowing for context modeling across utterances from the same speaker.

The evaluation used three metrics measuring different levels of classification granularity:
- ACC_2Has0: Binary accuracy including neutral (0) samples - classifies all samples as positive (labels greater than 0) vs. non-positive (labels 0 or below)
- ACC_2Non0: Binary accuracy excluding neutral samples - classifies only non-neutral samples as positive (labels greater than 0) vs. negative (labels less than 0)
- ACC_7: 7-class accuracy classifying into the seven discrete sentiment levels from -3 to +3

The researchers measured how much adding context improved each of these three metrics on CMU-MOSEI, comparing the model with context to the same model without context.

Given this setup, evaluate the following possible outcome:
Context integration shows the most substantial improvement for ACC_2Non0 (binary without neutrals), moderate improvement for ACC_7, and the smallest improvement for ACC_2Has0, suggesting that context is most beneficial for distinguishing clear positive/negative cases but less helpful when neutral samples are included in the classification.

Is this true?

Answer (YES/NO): NO